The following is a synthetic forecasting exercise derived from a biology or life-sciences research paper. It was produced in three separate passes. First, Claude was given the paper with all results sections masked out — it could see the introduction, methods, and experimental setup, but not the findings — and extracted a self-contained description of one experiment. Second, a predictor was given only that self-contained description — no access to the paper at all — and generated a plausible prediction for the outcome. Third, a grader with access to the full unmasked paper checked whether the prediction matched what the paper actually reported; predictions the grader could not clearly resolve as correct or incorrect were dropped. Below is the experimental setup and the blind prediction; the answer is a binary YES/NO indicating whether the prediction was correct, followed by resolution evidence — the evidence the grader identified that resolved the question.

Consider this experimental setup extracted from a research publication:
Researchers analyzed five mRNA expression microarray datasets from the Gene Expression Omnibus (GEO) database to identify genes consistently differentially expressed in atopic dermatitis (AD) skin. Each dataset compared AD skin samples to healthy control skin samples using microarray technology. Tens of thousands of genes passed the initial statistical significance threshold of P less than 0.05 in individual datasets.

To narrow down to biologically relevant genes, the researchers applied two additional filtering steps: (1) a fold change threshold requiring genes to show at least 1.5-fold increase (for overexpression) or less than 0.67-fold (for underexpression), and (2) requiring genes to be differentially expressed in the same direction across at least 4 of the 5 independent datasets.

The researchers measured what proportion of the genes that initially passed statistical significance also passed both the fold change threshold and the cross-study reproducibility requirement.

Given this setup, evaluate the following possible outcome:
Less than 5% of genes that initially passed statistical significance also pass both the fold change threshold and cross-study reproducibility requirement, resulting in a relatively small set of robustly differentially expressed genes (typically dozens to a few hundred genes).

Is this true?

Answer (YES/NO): YES